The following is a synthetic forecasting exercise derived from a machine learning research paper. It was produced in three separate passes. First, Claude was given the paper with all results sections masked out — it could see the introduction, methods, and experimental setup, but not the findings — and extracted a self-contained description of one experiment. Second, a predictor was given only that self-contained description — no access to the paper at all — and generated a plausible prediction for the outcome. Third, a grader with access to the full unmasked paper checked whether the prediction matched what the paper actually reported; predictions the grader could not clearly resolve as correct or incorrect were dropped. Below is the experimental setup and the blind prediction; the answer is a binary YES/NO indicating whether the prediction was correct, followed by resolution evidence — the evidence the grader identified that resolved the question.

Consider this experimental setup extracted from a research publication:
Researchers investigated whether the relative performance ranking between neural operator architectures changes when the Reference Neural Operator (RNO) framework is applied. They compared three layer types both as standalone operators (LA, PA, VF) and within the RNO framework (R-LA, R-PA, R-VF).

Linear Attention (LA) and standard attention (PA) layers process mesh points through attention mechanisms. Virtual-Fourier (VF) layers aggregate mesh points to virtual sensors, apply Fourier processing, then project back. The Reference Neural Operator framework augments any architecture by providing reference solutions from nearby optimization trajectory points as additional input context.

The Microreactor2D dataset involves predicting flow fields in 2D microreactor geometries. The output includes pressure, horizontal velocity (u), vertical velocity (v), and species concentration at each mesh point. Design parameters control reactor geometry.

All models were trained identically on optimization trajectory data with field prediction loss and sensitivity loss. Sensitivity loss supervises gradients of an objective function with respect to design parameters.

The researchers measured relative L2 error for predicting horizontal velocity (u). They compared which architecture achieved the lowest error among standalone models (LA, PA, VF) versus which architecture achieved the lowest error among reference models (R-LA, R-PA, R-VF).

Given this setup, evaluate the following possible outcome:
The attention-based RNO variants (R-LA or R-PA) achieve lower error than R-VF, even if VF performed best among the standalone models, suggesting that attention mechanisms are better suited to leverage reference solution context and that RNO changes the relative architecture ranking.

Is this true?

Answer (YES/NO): NO